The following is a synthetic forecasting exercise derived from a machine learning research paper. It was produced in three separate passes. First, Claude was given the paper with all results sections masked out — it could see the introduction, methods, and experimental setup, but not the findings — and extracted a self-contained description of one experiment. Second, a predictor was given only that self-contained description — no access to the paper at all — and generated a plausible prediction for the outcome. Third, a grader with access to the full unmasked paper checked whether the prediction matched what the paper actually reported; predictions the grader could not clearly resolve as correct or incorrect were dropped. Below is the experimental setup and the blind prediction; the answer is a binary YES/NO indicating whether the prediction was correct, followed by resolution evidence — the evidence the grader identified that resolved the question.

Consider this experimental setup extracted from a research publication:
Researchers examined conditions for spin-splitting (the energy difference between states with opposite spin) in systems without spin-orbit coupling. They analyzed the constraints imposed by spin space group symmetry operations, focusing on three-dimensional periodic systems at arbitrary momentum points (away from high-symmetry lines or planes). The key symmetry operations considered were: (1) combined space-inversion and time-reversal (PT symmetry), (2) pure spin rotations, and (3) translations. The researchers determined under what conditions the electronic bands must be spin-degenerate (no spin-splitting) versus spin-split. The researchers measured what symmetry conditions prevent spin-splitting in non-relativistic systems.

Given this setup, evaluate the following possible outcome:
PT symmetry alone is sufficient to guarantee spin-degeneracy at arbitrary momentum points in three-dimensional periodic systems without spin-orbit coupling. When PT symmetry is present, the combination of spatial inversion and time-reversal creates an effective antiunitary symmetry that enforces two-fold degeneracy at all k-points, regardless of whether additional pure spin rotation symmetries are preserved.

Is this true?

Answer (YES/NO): YES